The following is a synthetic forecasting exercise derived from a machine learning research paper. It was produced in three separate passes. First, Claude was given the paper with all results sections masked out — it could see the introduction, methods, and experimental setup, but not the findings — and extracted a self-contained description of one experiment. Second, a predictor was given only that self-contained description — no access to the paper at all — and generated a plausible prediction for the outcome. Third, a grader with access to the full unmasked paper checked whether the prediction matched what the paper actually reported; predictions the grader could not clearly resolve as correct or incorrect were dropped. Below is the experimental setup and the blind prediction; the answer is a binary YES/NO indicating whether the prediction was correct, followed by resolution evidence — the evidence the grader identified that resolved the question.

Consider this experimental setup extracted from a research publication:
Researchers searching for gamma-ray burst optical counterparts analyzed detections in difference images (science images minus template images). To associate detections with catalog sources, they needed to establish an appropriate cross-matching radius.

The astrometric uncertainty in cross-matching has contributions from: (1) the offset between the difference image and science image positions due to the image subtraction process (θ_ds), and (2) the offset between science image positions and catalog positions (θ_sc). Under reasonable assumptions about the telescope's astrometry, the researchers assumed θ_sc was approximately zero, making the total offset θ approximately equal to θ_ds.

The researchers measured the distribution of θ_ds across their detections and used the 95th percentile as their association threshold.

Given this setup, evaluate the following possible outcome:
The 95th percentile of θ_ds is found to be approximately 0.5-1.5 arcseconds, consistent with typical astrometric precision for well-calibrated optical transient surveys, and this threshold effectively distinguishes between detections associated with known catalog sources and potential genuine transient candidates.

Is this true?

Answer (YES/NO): NO